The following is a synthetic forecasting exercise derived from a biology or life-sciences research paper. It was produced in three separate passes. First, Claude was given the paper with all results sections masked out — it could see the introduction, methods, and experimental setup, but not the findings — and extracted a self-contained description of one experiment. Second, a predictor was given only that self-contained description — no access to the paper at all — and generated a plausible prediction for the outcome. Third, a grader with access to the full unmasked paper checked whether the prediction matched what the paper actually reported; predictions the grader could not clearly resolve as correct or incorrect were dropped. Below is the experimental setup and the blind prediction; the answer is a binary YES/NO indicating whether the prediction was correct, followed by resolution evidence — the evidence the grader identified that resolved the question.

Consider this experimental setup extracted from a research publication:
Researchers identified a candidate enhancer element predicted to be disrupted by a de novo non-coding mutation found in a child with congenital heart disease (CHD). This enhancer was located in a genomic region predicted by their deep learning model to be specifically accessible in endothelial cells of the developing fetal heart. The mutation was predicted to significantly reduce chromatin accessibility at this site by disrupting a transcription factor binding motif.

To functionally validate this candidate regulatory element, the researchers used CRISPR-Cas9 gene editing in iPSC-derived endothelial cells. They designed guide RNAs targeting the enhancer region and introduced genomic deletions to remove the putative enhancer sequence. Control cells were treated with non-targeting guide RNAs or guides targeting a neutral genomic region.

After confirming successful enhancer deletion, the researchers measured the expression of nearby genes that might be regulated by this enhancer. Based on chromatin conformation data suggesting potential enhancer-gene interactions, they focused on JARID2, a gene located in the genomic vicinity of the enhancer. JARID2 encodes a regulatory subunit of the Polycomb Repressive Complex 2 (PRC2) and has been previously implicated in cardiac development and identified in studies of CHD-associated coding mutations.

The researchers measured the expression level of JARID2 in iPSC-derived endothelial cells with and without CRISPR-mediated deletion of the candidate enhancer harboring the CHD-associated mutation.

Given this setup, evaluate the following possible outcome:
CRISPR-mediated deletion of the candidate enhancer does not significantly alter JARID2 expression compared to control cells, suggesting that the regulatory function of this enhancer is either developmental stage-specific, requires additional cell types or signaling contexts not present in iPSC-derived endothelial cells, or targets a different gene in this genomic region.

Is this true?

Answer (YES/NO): NO